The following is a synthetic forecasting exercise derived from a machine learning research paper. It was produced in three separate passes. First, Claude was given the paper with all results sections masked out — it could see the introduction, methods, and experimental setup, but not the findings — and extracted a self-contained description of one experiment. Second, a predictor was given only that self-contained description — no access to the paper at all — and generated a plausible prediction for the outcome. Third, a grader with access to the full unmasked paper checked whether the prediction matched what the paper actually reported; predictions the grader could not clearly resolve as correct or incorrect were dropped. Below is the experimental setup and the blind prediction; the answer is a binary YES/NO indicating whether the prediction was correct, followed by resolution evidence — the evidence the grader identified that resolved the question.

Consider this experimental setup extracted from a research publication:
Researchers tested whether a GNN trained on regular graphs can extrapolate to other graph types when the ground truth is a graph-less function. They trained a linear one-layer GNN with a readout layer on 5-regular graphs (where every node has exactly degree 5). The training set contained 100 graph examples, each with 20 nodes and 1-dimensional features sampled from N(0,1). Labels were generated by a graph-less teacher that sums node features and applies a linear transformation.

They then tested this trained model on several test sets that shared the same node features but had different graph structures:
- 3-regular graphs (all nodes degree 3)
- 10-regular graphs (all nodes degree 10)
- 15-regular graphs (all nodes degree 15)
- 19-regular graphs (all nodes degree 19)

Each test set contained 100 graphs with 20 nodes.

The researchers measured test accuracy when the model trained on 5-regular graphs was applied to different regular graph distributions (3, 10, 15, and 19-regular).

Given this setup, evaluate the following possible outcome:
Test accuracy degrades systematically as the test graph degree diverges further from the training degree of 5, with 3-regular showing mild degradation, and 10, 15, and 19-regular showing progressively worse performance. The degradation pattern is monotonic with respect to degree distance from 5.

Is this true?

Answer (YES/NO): NO